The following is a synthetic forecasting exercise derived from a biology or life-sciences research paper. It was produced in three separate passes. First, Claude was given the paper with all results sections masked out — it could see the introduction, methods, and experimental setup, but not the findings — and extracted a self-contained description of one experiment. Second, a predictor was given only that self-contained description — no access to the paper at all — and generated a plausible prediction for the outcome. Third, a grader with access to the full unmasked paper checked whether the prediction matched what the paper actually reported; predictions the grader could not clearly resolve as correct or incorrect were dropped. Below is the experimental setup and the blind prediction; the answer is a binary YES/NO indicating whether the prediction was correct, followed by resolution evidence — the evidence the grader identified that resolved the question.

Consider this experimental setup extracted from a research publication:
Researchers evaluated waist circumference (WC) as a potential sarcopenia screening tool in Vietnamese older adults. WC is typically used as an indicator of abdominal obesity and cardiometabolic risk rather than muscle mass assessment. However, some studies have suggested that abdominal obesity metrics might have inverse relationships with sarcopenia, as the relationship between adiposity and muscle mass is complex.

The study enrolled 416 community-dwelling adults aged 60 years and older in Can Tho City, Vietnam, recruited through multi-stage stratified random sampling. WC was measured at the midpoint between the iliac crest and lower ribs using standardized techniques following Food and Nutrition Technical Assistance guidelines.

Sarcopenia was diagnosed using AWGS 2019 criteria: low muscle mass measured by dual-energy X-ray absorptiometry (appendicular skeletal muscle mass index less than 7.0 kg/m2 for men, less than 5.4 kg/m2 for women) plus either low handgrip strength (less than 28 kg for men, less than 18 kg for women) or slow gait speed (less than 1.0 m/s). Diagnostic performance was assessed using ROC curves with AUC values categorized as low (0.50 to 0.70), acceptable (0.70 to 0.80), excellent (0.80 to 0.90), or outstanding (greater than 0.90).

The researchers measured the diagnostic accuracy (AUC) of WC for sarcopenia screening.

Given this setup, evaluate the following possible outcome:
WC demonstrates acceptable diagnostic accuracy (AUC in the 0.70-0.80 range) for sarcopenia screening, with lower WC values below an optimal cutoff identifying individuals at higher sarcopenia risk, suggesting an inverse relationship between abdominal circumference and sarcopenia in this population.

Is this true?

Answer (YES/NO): NO